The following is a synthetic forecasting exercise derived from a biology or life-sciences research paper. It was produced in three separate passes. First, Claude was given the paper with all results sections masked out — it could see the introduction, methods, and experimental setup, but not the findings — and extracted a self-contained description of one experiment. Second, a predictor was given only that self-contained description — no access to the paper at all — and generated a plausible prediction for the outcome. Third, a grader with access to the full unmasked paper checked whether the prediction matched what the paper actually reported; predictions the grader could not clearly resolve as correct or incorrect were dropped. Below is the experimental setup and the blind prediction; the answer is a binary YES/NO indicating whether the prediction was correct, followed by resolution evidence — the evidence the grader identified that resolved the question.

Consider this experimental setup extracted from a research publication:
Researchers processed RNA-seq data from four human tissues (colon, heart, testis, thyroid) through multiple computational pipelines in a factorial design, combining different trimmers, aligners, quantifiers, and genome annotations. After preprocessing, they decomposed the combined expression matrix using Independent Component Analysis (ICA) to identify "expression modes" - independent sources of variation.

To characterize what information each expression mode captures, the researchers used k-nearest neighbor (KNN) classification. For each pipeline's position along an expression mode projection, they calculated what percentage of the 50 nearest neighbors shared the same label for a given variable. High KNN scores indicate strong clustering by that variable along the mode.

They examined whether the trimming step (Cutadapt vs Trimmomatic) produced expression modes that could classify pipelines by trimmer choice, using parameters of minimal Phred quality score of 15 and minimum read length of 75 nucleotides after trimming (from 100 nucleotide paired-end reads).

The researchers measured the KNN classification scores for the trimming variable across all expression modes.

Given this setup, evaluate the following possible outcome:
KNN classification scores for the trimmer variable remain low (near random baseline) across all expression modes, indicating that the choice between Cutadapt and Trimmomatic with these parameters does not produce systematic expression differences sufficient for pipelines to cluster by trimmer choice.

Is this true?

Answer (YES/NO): YES